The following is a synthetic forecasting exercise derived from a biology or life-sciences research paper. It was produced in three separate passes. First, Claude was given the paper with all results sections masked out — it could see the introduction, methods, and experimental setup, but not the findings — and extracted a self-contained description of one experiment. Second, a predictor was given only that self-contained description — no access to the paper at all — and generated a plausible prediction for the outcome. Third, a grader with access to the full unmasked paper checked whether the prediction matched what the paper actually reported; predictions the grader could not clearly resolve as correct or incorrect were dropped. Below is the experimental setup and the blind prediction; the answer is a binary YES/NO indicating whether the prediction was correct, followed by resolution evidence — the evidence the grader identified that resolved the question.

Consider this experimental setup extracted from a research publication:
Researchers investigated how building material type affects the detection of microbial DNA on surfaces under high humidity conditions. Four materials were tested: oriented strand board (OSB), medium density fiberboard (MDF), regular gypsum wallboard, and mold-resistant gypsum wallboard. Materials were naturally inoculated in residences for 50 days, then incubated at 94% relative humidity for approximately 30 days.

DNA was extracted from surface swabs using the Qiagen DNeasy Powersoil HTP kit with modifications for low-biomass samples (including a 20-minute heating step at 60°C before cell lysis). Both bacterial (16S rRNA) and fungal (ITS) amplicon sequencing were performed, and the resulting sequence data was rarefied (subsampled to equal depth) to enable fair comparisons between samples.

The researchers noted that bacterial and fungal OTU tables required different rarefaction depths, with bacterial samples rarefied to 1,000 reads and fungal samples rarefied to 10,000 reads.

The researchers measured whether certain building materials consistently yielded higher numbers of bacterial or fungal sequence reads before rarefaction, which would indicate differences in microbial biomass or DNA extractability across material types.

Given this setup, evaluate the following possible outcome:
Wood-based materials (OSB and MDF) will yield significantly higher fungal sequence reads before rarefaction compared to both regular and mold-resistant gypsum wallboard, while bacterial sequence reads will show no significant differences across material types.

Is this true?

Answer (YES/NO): NO